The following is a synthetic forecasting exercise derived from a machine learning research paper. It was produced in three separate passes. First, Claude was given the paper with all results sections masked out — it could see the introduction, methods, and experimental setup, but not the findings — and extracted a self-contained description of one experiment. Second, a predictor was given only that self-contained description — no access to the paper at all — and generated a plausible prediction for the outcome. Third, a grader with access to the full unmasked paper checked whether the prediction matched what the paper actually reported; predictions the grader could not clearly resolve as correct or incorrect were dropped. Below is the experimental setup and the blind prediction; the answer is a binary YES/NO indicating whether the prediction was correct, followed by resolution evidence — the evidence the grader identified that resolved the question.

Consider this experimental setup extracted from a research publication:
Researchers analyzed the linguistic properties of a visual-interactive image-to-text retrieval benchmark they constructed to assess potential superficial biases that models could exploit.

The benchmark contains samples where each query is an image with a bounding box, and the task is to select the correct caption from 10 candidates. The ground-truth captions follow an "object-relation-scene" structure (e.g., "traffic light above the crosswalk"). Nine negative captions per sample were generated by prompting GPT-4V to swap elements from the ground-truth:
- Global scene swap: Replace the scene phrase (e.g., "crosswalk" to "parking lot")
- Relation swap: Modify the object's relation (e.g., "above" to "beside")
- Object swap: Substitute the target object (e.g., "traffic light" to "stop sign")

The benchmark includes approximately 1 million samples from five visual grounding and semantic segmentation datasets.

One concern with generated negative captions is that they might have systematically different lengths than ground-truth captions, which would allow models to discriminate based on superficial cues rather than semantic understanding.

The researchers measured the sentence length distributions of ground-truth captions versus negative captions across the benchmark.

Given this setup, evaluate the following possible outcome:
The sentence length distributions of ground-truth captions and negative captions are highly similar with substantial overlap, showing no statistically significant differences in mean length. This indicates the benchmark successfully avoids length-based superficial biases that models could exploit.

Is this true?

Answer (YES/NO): NO